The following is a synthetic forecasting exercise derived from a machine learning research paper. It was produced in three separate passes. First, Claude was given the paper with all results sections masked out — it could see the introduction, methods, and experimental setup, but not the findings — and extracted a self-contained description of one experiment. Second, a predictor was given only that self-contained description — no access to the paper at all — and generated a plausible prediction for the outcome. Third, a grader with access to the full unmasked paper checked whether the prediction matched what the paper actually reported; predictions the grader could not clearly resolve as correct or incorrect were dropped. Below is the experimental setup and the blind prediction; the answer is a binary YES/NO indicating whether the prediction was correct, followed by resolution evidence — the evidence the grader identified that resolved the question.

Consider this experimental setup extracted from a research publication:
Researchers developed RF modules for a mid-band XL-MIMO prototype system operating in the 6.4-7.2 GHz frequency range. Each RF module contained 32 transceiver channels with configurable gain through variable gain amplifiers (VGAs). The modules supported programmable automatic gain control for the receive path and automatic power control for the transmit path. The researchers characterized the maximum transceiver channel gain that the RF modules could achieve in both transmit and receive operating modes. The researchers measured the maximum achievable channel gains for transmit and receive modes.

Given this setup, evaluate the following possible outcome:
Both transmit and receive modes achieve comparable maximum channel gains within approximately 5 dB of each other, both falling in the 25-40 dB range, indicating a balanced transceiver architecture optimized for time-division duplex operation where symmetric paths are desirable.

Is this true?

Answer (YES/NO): NO